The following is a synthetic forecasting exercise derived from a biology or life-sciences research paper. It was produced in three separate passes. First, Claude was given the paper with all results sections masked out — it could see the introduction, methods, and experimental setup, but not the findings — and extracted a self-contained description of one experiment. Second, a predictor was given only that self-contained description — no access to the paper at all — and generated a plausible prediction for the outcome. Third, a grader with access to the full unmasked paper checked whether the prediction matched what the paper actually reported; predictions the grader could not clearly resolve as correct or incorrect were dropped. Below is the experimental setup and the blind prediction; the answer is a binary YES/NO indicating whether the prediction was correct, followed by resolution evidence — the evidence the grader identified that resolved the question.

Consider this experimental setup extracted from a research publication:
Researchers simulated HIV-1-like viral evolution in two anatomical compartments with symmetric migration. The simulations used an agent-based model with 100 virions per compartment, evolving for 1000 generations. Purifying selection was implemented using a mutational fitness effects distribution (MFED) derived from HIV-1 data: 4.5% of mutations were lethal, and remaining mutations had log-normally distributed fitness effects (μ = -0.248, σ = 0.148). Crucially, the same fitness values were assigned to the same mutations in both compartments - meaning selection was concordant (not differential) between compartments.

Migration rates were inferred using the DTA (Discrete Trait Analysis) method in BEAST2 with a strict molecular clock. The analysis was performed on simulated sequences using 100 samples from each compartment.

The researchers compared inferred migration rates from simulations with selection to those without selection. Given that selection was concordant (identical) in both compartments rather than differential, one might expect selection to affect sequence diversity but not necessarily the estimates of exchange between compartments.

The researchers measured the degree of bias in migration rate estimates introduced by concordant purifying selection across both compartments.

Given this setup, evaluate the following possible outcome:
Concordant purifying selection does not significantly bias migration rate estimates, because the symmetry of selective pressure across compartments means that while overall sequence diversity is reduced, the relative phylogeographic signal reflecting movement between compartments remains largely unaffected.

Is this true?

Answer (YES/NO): NO